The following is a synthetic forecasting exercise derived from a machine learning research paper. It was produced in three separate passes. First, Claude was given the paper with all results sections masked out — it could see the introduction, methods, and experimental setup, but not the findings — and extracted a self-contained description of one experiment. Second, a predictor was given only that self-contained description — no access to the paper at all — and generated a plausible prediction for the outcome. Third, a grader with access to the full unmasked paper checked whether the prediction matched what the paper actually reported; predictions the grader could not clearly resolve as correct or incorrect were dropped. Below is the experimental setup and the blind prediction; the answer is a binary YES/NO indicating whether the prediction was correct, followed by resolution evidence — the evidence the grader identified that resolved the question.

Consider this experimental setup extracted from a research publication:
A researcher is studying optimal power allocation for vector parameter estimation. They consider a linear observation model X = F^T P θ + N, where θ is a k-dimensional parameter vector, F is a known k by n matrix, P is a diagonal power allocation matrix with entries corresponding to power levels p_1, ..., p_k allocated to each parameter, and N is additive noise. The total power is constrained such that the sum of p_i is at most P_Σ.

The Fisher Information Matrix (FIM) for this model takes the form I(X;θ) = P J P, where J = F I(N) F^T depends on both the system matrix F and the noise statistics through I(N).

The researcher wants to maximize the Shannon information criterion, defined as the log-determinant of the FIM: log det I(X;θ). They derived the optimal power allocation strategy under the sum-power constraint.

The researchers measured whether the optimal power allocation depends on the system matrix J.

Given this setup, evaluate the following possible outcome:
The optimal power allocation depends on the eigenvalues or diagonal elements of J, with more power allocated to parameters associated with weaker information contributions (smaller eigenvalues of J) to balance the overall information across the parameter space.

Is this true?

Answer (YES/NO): NO